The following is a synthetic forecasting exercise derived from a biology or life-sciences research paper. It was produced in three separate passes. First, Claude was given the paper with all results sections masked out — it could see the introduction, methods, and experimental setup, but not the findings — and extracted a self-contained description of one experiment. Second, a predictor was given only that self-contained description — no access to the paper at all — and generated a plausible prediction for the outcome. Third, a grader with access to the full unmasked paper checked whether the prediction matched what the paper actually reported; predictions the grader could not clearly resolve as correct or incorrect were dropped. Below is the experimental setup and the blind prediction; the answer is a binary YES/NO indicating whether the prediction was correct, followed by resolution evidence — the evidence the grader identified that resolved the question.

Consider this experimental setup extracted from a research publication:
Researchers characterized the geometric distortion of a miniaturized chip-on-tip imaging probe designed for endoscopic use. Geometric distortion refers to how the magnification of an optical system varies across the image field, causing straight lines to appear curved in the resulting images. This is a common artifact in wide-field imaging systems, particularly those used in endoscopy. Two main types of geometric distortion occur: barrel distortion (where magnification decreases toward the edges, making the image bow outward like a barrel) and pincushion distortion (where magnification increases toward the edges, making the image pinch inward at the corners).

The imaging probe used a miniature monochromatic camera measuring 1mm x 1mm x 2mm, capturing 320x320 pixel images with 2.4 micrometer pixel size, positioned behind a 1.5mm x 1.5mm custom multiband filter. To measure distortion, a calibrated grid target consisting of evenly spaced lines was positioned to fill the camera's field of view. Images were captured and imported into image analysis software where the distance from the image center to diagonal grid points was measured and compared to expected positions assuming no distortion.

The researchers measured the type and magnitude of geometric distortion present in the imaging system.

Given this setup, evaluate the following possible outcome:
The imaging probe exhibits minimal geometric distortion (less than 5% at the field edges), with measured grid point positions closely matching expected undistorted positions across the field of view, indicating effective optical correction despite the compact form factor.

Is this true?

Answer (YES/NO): NO